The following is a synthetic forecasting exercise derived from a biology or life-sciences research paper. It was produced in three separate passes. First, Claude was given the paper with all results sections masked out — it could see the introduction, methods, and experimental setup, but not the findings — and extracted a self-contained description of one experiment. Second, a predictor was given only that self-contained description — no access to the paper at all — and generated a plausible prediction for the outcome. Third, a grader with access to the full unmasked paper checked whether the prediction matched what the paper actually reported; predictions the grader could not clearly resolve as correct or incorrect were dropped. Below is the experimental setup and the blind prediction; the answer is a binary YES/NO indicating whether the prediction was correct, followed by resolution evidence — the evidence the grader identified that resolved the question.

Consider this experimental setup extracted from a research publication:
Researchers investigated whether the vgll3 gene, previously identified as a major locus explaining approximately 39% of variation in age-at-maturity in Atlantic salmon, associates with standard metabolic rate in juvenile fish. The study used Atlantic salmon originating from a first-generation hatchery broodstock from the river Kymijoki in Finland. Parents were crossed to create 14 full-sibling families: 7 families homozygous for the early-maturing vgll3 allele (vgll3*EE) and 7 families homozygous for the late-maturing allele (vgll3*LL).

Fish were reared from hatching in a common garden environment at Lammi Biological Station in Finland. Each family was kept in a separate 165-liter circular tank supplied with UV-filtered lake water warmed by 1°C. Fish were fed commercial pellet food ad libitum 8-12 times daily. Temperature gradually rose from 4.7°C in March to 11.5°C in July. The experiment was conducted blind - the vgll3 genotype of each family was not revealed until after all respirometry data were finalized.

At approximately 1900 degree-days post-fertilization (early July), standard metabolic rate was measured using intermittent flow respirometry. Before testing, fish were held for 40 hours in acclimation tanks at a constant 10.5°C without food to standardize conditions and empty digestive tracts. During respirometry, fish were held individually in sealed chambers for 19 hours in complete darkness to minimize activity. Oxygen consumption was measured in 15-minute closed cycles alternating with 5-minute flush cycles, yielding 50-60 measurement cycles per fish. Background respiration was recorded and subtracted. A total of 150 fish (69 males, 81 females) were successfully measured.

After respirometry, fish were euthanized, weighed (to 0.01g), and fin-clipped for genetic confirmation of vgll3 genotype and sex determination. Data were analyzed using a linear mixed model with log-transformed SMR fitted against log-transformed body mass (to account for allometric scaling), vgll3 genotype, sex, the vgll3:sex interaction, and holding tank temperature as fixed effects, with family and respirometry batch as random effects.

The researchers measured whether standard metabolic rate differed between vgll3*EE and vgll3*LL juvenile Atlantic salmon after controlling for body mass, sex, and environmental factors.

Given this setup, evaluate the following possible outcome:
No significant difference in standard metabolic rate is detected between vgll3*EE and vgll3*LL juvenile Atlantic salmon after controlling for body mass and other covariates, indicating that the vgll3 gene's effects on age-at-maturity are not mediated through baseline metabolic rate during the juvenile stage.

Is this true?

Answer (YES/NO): YES